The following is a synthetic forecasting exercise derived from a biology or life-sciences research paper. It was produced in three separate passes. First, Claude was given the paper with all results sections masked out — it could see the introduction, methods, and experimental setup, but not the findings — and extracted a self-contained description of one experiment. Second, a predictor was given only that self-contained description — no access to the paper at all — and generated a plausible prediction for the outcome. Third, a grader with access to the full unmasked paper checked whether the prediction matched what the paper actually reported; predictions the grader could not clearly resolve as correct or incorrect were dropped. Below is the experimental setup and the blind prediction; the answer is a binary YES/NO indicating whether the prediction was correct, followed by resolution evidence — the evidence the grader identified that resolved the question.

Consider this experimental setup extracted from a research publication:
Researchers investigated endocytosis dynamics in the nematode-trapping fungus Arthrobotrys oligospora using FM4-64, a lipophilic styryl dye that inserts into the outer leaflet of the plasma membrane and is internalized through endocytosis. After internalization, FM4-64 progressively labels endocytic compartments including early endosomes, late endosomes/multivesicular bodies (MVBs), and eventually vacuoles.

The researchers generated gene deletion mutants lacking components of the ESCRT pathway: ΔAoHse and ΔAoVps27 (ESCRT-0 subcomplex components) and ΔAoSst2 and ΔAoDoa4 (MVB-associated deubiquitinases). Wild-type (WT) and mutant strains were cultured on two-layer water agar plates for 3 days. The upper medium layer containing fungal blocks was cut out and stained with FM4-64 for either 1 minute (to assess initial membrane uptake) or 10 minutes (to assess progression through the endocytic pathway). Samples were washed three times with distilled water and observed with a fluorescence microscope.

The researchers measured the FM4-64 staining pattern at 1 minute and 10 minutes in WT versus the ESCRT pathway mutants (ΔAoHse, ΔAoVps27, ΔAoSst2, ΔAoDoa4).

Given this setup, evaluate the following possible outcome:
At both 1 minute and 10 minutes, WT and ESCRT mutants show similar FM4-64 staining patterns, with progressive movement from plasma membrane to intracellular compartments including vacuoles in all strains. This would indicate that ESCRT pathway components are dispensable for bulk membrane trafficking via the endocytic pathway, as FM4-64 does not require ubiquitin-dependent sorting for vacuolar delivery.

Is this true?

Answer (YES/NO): NO